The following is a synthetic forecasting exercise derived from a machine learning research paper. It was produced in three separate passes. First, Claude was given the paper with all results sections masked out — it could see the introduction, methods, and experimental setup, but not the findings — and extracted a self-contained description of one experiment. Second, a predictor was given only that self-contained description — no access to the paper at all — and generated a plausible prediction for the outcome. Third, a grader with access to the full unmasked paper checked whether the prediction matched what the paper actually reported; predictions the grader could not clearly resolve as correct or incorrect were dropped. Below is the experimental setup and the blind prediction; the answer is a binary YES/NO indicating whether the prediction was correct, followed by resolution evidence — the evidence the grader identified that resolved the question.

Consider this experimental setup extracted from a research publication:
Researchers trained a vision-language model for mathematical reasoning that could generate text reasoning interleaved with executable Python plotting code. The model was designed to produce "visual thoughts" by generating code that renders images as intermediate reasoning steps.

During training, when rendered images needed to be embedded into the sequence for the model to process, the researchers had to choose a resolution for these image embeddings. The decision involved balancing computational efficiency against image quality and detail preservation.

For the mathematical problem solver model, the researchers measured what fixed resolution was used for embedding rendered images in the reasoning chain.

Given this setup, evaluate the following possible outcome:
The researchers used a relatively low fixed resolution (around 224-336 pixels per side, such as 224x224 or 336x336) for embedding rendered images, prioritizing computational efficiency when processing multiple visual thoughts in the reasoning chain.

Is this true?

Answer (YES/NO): NO